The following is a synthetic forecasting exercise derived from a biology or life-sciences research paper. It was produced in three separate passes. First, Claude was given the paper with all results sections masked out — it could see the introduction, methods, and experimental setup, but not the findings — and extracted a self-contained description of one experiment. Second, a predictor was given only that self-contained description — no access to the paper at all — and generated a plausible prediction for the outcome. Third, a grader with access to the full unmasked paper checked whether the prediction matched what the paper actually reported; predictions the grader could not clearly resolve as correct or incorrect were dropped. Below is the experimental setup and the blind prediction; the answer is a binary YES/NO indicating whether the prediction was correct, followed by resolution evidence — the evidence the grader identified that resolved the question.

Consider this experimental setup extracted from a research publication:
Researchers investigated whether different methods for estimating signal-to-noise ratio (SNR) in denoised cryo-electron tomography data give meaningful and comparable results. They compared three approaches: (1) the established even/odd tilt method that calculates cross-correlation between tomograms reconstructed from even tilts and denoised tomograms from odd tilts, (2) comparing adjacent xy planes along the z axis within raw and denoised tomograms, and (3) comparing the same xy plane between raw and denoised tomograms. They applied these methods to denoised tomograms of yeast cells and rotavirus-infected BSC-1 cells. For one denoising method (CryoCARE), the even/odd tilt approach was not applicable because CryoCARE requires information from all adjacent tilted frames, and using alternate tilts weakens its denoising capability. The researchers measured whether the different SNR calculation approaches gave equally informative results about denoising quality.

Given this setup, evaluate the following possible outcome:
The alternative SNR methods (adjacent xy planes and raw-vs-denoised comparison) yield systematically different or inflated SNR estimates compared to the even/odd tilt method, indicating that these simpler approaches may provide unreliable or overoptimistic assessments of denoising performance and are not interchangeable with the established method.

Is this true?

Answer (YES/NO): YES